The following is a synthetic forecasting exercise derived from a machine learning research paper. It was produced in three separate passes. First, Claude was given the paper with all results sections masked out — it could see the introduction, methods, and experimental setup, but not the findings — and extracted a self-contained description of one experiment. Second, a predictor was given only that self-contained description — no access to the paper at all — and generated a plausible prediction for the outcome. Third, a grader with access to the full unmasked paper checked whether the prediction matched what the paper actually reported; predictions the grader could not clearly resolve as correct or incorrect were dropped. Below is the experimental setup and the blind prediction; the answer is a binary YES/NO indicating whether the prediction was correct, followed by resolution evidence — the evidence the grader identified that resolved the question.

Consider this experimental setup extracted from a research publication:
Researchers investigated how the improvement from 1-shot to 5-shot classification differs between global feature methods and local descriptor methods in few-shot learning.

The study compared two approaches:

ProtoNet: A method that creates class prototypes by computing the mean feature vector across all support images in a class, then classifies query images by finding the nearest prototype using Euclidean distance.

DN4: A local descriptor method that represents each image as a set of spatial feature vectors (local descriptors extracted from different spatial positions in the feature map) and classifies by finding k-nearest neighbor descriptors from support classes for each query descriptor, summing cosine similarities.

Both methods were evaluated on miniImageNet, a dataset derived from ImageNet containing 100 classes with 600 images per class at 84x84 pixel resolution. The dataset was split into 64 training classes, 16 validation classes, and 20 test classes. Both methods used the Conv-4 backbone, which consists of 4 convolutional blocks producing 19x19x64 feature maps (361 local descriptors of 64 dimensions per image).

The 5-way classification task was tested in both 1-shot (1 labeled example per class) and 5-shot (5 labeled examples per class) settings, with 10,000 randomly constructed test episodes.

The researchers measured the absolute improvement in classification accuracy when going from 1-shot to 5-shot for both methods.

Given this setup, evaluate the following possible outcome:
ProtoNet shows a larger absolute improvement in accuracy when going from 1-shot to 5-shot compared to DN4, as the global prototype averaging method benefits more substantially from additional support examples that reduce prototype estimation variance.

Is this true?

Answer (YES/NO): NO